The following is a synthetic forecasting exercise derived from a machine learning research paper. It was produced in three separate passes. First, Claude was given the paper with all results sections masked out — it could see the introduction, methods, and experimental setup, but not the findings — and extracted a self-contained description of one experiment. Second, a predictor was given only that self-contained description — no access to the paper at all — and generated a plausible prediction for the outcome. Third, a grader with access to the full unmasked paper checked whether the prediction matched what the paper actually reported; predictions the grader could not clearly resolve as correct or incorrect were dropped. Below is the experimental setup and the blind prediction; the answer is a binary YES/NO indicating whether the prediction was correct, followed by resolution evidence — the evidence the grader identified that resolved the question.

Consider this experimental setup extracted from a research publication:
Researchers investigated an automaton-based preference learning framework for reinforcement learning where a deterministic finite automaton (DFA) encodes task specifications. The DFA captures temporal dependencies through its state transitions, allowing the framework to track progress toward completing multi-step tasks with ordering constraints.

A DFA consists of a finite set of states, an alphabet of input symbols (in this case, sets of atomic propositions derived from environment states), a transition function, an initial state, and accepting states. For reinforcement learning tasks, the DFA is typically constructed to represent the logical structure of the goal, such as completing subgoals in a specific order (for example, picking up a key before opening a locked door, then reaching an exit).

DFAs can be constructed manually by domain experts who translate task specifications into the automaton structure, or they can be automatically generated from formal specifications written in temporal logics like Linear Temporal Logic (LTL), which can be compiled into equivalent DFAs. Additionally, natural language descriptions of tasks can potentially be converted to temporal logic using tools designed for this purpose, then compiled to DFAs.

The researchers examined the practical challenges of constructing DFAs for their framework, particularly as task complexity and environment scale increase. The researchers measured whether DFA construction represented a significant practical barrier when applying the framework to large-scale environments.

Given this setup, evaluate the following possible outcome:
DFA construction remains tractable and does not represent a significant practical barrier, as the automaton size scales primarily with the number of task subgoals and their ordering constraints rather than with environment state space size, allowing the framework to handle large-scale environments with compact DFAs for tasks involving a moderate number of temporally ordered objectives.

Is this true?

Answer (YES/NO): NO